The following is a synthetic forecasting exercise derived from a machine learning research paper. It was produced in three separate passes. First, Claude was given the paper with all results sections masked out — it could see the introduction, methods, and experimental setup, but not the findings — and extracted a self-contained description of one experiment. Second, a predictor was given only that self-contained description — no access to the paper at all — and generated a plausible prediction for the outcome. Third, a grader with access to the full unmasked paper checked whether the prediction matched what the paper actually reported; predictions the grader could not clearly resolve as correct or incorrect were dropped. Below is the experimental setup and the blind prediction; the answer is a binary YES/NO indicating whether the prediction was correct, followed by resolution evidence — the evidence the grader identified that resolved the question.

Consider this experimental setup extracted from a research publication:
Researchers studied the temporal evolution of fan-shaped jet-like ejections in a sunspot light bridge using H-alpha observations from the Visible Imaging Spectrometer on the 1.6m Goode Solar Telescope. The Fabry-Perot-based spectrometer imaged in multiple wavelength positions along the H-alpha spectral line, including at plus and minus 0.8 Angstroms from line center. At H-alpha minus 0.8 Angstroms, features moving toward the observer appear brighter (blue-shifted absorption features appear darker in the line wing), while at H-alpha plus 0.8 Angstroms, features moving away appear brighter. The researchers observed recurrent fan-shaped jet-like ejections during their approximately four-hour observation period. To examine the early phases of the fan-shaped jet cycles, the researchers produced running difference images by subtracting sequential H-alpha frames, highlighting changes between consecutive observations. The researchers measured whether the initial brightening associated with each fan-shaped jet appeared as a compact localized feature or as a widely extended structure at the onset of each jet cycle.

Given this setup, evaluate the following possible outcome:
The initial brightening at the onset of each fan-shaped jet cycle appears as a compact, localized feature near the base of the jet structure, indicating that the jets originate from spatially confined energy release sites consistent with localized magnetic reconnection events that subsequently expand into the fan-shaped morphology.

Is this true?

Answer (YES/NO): YES